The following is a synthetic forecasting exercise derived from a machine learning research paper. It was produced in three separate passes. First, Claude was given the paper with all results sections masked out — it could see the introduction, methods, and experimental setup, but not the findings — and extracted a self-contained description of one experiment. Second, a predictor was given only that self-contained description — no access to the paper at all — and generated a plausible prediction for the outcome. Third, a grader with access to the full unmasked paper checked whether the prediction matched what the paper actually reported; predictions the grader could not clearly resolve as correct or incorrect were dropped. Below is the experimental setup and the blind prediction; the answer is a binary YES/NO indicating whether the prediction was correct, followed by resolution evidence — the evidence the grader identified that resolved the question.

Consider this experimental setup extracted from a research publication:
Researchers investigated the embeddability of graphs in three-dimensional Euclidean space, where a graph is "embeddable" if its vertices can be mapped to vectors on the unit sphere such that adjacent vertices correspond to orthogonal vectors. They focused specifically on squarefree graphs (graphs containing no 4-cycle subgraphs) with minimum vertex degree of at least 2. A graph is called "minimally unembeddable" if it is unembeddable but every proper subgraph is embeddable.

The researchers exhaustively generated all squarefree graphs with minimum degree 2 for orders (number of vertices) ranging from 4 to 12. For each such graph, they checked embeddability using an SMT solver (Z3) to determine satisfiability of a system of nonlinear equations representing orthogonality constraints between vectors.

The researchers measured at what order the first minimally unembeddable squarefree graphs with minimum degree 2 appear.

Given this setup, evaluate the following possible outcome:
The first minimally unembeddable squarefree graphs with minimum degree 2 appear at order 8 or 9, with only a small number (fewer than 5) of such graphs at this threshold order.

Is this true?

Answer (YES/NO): NO